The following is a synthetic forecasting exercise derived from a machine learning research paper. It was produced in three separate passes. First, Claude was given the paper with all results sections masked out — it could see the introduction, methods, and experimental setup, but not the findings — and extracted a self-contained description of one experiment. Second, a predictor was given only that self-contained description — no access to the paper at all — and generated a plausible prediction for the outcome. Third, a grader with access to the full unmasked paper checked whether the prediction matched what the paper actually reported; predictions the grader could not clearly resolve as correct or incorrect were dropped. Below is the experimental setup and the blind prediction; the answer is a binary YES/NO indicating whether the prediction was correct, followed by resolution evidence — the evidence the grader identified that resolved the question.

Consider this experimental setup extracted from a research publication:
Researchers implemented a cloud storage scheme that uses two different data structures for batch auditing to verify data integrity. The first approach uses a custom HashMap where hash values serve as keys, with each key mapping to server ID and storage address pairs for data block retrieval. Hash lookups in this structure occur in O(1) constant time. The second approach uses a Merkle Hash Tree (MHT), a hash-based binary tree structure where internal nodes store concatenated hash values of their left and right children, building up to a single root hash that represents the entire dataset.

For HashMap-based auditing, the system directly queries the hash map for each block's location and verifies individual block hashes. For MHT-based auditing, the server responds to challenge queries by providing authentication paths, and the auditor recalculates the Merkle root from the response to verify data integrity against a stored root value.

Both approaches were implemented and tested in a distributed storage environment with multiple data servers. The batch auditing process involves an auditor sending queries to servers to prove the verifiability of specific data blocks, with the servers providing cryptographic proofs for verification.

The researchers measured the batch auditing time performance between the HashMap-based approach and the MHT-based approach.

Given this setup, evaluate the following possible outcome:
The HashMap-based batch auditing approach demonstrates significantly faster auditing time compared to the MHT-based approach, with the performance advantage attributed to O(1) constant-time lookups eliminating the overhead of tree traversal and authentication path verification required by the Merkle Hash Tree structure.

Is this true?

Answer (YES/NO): YES